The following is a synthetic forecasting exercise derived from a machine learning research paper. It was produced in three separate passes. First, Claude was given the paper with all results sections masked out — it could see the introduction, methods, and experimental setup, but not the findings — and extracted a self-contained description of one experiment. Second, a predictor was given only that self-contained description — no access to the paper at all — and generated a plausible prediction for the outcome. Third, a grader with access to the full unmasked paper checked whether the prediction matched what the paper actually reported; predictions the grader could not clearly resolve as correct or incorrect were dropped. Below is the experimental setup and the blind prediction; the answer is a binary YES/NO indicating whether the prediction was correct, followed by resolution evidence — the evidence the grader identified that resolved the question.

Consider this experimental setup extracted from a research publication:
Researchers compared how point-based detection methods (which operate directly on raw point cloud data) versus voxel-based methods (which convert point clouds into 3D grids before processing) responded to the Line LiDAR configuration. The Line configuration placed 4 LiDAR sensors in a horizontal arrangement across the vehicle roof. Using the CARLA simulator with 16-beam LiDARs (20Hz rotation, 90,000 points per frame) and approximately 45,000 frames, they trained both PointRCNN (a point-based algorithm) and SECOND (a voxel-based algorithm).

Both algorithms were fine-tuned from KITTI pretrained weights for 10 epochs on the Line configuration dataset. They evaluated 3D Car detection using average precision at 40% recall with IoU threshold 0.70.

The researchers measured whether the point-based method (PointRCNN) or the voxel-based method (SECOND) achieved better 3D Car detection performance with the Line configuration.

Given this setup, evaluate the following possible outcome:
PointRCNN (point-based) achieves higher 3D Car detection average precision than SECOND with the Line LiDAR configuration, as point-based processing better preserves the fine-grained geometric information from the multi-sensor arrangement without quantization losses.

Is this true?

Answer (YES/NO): YES